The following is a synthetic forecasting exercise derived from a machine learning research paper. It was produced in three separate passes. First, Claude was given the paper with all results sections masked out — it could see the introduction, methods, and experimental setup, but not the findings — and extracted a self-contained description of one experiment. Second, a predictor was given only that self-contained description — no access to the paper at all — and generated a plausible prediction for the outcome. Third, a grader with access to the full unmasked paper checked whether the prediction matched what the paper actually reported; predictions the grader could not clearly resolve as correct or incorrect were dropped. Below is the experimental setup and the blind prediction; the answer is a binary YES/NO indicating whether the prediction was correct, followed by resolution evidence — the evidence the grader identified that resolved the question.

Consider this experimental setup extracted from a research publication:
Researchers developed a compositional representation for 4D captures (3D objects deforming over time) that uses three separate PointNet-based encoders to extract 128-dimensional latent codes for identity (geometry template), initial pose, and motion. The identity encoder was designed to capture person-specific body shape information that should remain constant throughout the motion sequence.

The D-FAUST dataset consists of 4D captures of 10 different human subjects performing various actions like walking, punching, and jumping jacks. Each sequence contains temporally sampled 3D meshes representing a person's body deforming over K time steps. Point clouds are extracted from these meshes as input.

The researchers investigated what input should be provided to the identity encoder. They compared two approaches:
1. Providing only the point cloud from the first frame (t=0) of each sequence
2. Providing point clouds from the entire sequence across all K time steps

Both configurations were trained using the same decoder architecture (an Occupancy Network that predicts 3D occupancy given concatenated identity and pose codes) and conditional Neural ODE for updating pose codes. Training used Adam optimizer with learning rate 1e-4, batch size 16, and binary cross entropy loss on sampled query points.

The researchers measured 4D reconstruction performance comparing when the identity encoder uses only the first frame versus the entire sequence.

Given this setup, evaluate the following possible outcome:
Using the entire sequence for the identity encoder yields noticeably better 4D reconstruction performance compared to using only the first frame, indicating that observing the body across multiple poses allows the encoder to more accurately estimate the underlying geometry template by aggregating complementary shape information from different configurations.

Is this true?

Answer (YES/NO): NO